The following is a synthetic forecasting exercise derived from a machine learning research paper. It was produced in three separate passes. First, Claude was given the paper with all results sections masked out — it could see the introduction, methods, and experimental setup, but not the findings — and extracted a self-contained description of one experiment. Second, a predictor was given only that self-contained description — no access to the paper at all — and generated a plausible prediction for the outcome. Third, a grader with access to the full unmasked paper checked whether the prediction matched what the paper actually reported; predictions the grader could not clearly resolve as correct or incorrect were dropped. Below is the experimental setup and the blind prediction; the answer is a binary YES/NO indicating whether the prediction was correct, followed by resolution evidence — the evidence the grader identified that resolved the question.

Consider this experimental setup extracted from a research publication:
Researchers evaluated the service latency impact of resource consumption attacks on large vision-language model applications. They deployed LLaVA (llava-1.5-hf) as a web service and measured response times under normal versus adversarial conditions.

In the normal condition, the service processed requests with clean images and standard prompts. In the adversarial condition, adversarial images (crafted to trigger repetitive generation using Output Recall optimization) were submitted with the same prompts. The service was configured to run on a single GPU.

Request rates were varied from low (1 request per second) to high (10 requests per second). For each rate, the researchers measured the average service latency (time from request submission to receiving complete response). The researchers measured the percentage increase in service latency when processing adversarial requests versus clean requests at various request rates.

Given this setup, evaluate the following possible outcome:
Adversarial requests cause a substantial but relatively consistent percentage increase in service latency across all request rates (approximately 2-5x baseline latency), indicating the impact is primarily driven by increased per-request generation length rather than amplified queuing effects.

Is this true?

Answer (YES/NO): NO